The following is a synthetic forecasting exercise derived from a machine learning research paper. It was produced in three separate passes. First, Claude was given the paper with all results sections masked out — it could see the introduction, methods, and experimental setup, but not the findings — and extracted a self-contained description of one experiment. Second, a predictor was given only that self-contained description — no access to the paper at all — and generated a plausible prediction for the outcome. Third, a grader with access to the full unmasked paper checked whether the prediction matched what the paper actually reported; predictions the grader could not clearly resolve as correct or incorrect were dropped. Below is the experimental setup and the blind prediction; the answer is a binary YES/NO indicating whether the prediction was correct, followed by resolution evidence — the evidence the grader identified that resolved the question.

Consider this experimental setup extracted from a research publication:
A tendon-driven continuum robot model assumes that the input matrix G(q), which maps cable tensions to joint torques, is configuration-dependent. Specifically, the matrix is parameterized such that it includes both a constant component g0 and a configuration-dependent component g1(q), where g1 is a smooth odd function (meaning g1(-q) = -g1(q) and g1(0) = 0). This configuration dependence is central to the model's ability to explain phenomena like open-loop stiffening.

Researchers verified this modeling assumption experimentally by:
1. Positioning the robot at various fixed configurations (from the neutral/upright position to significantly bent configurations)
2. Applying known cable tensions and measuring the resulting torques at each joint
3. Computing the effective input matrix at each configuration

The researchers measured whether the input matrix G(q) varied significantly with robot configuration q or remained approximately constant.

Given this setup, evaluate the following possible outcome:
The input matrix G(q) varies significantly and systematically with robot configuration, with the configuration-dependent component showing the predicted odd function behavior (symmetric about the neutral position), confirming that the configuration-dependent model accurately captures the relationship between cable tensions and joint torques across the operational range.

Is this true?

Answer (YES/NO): YES